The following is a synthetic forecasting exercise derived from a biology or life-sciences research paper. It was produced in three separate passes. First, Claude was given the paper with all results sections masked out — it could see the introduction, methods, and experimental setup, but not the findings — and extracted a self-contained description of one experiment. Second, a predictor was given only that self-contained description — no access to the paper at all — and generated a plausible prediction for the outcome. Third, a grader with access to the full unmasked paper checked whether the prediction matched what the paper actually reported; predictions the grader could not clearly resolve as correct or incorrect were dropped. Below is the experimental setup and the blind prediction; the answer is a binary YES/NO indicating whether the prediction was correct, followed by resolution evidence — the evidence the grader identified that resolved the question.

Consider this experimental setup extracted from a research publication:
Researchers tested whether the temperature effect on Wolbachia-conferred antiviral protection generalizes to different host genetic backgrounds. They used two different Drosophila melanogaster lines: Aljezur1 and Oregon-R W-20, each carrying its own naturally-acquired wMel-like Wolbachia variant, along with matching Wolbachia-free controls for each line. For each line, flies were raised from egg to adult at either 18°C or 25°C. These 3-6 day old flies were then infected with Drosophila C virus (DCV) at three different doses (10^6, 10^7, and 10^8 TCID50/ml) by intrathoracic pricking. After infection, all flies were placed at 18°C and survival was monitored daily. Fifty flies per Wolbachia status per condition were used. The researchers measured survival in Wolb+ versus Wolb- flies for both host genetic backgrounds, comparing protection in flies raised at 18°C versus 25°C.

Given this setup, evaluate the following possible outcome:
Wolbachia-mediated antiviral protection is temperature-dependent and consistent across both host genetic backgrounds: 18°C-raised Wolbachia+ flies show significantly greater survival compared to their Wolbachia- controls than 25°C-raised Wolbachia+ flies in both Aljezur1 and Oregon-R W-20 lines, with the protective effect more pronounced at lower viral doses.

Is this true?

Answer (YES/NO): NO